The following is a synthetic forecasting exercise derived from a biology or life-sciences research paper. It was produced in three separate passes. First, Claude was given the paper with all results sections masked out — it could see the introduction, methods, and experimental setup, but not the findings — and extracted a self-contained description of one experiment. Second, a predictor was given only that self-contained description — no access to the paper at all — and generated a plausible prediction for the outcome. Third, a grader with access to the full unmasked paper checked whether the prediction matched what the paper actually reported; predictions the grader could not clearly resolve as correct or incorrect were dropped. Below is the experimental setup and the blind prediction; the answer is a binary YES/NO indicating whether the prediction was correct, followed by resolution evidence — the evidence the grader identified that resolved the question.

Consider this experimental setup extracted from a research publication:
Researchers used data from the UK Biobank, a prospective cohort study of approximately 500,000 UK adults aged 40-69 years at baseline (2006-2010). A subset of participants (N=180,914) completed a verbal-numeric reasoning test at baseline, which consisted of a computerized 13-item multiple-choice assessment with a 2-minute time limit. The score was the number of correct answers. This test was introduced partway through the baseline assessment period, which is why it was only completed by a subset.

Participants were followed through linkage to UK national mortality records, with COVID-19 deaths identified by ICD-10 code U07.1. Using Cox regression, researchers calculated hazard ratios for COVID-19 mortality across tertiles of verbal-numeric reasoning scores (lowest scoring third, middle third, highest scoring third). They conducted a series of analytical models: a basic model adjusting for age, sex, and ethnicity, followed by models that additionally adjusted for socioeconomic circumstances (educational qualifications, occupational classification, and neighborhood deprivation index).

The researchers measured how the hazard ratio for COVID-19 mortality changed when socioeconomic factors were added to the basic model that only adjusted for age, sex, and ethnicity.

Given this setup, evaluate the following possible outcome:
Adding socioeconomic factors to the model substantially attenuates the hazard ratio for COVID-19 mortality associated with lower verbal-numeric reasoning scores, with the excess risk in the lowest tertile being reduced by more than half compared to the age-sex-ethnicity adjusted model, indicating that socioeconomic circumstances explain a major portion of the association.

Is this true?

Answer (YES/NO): NO